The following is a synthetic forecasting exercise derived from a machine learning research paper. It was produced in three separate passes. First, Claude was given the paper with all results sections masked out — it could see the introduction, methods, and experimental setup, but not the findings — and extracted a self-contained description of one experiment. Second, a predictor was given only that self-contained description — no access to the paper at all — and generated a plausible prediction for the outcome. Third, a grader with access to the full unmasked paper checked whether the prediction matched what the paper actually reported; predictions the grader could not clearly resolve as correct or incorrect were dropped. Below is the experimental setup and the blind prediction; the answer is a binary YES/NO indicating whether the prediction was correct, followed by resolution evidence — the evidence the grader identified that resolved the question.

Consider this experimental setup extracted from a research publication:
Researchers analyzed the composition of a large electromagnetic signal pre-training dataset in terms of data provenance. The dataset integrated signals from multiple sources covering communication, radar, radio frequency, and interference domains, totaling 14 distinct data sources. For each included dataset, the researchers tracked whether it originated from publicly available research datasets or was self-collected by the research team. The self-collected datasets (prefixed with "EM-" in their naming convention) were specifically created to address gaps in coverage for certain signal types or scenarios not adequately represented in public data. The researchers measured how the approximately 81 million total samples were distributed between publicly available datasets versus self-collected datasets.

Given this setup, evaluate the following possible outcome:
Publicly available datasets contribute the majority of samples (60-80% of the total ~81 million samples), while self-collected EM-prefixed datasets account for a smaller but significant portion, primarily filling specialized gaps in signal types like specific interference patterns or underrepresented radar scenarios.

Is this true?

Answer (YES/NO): NO